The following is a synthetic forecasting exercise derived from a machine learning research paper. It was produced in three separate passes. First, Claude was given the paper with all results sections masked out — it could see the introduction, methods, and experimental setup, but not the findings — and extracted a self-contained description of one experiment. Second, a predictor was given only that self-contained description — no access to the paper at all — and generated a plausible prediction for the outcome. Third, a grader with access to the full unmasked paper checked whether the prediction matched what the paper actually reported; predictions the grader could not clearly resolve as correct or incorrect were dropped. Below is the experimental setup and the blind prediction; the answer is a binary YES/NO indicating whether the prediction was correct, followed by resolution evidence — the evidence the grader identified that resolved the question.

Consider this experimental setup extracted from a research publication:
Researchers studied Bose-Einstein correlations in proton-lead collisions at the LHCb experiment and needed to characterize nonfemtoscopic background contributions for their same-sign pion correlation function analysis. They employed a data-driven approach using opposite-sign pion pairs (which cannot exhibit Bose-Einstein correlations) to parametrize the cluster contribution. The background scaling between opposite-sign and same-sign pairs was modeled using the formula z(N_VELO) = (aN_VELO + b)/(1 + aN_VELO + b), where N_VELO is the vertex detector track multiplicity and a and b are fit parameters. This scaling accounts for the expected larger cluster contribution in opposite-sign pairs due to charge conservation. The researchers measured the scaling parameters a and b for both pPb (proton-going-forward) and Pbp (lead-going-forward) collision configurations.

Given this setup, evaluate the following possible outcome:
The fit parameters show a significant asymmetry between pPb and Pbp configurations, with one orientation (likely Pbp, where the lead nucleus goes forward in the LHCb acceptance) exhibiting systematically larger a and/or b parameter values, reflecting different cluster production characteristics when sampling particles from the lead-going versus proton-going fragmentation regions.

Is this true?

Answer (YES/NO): YES